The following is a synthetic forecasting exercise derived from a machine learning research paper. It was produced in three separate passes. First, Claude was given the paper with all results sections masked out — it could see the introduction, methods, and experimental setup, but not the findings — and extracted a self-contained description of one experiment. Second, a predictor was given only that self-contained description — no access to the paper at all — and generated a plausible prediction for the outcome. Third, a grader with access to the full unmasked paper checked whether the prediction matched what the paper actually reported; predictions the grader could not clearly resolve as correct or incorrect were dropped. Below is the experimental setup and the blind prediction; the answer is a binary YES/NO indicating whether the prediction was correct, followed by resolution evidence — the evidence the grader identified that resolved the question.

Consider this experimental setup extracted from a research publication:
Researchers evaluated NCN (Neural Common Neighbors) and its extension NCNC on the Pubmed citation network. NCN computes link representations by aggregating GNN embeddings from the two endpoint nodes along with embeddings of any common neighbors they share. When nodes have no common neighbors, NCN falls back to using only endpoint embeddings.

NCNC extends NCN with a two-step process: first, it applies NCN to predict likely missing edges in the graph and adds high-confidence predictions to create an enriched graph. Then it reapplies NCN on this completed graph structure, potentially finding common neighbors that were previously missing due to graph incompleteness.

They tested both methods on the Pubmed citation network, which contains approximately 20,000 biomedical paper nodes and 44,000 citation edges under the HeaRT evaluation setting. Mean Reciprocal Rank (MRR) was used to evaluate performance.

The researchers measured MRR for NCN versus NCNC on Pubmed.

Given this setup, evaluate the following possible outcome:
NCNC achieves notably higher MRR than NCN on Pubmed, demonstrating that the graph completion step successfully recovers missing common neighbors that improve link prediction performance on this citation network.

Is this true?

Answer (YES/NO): YES